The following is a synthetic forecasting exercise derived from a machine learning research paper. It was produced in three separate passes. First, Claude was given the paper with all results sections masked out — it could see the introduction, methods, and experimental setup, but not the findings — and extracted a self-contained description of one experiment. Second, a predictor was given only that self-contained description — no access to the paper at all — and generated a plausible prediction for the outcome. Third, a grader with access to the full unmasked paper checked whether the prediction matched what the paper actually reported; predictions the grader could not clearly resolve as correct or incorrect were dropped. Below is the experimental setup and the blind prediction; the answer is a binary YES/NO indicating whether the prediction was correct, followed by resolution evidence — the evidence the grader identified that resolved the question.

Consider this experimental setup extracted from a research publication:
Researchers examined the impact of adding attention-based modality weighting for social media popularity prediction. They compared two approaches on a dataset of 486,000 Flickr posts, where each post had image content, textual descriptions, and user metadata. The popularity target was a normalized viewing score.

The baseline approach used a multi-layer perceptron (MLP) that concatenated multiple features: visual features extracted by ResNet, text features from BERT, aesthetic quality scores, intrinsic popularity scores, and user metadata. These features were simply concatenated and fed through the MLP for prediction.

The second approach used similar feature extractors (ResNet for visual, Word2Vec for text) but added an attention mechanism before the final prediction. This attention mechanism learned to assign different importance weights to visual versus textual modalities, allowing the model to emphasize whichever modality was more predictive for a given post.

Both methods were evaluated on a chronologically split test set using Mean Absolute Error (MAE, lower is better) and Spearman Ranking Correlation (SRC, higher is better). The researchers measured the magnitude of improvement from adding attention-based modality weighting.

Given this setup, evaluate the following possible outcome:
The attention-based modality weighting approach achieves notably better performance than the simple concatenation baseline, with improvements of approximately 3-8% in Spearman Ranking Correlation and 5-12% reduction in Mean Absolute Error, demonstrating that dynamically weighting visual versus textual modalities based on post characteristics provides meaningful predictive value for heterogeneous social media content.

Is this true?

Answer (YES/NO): NO